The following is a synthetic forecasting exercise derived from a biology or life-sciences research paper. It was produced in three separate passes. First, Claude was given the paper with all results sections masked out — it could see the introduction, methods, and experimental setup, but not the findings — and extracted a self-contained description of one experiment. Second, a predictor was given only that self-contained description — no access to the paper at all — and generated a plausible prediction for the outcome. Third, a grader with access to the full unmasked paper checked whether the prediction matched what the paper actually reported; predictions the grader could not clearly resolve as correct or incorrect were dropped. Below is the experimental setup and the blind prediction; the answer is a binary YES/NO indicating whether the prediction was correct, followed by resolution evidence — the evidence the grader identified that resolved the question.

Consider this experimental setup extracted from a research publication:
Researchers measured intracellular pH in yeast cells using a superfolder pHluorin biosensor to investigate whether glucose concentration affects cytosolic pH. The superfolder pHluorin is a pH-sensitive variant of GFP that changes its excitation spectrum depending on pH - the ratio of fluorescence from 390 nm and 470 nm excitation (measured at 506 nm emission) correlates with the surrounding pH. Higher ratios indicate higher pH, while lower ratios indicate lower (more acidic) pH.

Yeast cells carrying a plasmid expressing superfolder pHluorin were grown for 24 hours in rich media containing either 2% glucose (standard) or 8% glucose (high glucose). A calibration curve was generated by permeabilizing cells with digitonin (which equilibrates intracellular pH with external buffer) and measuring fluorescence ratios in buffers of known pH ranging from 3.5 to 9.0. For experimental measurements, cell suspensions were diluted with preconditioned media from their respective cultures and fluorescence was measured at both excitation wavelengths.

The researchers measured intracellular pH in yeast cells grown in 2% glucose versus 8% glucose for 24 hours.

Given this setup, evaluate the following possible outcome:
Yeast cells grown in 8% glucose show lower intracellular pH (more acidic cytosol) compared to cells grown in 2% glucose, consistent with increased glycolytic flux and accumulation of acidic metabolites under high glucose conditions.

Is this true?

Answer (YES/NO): YES